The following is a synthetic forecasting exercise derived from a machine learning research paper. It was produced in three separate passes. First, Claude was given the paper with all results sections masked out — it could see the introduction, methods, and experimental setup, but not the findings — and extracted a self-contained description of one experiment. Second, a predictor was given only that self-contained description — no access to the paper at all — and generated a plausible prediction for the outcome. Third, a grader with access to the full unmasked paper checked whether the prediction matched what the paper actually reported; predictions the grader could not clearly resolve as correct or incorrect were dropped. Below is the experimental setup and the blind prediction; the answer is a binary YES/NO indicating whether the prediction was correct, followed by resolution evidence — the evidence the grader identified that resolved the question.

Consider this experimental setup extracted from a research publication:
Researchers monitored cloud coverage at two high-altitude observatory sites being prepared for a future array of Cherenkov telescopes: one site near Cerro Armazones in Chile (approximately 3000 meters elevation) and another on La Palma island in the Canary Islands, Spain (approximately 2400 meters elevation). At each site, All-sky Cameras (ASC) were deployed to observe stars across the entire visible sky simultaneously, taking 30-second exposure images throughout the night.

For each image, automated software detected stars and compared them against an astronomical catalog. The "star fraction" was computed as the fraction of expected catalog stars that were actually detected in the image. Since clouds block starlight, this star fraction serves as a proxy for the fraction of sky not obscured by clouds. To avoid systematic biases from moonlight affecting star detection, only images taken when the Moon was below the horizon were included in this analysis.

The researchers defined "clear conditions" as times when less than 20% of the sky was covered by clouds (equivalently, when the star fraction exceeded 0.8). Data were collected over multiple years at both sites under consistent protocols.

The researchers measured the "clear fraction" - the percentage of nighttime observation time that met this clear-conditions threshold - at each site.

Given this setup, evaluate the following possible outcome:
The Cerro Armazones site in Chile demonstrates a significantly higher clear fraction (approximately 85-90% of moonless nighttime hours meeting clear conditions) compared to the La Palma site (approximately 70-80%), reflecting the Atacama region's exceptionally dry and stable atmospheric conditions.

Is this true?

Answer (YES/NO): NO